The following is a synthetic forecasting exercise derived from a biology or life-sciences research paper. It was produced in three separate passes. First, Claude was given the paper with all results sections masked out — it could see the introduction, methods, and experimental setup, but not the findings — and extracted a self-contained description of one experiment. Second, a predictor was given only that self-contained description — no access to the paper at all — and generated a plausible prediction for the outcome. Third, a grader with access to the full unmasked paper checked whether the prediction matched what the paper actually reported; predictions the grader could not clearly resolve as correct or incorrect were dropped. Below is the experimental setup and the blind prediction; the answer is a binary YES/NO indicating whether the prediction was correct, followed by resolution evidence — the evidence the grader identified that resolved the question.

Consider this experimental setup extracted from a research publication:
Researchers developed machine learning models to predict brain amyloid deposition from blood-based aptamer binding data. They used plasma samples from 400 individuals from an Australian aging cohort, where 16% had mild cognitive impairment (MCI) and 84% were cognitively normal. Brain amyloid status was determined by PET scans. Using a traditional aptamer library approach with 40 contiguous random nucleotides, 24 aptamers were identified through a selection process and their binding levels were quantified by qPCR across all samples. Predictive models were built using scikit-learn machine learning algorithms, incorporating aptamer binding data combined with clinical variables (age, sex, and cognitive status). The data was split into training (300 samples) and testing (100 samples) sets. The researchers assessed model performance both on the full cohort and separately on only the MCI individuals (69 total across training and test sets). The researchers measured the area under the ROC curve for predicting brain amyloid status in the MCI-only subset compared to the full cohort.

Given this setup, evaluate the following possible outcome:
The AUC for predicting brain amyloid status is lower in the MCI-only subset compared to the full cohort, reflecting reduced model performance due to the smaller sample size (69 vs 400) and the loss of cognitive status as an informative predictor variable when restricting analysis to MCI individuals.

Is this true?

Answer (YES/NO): NO